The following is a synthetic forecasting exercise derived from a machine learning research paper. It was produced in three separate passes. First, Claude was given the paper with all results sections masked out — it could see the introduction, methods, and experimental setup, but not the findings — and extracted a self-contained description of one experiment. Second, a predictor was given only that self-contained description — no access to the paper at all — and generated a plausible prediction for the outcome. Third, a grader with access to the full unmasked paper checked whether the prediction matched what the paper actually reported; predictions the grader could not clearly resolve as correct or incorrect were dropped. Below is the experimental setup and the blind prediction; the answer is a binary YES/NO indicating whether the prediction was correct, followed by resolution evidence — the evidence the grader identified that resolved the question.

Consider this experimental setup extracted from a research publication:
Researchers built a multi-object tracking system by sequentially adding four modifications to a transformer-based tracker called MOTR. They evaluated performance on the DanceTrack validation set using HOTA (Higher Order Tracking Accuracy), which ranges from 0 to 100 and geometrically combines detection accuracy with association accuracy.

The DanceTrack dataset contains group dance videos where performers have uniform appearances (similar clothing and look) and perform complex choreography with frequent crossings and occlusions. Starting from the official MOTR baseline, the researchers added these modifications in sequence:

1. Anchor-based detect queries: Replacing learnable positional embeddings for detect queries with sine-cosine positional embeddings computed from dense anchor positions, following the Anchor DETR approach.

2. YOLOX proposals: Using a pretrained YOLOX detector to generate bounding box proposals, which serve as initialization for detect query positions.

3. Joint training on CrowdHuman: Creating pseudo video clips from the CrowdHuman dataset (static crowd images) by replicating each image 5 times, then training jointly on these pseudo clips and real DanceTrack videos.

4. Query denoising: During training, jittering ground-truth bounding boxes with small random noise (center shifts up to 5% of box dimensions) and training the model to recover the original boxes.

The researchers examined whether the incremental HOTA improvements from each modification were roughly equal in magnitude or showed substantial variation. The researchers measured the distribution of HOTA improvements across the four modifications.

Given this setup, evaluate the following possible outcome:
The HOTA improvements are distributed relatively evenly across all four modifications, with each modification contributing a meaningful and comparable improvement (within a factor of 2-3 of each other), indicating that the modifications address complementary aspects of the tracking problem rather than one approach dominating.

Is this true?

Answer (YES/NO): NO